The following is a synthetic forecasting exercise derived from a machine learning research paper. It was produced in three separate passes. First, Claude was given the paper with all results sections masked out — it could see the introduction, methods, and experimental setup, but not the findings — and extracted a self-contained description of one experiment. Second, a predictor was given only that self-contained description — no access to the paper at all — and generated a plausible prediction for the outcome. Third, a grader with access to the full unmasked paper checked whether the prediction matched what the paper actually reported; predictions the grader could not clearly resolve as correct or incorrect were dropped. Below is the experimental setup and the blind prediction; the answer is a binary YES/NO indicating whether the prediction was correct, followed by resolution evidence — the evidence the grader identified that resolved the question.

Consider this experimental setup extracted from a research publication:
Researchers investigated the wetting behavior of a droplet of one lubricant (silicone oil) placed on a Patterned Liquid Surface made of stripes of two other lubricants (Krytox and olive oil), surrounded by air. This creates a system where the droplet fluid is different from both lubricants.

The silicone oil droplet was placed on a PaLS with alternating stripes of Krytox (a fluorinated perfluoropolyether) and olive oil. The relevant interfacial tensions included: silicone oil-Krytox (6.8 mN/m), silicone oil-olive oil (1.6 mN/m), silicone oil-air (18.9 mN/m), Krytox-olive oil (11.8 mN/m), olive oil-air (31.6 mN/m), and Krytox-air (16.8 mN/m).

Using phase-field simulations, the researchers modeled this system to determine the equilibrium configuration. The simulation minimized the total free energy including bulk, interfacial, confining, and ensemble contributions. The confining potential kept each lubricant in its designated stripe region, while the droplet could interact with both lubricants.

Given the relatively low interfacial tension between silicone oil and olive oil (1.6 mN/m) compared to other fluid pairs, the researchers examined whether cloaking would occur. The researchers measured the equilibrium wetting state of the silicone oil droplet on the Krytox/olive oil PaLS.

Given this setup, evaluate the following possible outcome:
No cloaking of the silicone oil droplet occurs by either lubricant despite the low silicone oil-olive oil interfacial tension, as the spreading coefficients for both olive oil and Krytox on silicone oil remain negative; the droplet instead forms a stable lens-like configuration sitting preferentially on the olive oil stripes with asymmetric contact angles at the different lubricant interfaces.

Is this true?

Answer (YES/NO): NO